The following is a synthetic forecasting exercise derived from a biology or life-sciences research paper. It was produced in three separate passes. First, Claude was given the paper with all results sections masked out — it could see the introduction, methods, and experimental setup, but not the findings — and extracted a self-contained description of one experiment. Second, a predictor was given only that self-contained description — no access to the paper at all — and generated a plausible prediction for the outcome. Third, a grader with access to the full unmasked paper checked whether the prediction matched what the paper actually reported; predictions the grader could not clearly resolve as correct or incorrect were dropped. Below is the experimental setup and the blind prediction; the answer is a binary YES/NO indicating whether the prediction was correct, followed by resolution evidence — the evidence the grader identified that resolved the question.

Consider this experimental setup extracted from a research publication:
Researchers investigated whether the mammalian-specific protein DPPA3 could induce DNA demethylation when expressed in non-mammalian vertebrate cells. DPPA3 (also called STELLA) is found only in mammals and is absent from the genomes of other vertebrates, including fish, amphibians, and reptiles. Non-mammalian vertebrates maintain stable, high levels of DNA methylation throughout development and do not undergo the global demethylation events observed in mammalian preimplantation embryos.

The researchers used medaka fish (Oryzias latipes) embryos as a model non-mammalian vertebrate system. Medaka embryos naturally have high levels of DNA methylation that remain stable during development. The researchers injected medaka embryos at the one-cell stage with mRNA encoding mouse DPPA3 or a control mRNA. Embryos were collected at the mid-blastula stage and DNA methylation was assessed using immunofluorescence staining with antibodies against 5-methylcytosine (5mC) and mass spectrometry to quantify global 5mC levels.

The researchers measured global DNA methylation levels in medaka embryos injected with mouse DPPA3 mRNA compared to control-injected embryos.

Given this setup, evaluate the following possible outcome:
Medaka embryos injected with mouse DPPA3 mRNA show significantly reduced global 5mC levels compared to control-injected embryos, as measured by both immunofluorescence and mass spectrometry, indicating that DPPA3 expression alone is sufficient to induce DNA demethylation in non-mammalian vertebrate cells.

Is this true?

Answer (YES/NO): NO